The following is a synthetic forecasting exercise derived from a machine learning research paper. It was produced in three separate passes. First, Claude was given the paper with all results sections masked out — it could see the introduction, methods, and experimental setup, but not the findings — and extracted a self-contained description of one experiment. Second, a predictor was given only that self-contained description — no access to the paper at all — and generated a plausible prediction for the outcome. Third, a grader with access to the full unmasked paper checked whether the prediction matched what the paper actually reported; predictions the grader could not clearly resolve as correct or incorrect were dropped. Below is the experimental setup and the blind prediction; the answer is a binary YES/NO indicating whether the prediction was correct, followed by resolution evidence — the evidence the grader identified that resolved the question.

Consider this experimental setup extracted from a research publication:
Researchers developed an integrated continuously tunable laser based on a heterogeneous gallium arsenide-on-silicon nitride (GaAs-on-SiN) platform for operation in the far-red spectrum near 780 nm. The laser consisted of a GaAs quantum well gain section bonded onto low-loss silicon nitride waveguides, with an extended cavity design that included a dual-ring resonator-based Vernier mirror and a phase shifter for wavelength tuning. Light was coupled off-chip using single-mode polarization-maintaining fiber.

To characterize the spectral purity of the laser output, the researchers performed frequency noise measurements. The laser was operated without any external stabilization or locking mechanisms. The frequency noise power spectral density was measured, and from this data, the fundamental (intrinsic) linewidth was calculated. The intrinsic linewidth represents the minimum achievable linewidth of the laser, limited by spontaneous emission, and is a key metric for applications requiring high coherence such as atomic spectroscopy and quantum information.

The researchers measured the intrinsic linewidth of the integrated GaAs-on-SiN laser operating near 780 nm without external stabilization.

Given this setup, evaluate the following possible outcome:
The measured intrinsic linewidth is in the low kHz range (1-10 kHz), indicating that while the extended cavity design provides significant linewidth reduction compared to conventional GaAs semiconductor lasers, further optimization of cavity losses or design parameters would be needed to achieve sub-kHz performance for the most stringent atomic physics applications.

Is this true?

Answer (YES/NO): YES